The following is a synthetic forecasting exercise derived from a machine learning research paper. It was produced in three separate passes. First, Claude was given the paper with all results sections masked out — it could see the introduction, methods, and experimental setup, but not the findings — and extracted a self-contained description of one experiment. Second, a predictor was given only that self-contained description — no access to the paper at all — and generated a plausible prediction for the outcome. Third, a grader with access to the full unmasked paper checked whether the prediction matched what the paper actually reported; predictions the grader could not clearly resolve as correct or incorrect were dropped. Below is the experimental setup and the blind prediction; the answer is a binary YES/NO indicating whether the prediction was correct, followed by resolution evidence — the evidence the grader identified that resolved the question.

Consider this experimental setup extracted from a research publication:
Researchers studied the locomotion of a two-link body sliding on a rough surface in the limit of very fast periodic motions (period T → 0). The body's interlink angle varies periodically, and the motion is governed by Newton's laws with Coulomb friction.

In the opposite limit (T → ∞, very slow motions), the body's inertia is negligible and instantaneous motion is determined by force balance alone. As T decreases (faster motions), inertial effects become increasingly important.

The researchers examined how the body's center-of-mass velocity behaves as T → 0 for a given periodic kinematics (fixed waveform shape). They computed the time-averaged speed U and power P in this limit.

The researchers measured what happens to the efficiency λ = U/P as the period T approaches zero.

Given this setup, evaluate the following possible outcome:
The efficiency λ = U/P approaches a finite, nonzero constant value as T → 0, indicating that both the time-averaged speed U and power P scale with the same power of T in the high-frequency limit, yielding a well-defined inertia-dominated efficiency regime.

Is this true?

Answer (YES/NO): NO